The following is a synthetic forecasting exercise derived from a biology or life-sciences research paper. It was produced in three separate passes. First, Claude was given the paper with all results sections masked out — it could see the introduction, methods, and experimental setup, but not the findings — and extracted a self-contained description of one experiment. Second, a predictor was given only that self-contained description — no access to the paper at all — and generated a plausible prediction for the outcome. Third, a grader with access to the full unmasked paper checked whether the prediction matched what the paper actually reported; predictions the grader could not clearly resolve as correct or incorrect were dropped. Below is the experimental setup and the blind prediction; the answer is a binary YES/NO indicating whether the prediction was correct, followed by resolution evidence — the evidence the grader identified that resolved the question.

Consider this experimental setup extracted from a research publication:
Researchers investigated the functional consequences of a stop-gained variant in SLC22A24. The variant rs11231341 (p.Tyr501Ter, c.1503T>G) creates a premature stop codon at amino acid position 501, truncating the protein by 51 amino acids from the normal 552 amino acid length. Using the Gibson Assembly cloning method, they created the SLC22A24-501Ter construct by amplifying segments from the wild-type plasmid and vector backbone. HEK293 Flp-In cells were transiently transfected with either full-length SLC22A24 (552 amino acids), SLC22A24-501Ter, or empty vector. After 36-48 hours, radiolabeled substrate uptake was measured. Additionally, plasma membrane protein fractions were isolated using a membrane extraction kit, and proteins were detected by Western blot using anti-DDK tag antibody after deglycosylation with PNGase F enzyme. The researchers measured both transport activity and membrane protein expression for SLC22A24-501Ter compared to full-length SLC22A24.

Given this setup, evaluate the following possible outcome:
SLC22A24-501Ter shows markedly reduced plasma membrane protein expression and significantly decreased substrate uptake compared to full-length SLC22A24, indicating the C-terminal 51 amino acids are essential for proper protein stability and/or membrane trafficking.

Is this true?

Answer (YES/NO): YES